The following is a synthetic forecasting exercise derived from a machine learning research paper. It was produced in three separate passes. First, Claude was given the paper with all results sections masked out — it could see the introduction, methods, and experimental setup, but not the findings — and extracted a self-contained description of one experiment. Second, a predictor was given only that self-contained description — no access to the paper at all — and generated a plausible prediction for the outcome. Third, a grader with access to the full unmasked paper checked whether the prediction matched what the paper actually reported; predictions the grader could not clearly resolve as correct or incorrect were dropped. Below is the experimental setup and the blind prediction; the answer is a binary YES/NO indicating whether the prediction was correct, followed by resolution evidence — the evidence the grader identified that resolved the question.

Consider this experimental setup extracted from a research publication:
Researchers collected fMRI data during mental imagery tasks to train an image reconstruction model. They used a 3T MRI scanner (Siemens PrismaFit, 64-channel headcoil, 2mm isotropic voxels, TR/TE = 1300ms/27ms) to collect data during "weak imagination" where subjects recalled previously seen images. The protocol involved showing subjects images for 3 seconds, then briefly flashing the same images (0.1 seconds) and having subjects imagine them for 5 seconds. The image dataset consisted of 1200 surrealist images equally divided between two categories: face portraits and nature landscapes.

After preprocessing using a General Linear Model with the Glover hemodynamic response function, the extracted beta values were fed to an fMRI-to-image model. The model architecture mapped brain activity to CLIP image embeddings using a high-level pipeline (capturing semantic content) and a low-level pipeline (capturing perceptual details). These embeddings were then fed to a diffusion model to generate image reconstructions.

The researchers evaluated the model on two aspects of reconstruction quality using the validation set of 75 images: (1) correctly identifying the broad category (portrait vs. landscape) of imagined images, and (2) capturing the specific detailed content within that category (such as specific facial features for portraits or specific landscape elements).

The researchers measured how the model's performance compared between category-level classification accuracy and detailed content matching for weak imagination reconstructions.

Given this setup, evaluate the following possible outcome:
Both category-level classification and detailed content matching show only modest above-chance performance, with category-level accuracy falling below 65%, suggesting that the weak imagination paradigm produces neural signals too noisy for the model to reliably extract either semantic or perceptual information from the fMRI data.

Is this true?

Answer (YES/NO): NO